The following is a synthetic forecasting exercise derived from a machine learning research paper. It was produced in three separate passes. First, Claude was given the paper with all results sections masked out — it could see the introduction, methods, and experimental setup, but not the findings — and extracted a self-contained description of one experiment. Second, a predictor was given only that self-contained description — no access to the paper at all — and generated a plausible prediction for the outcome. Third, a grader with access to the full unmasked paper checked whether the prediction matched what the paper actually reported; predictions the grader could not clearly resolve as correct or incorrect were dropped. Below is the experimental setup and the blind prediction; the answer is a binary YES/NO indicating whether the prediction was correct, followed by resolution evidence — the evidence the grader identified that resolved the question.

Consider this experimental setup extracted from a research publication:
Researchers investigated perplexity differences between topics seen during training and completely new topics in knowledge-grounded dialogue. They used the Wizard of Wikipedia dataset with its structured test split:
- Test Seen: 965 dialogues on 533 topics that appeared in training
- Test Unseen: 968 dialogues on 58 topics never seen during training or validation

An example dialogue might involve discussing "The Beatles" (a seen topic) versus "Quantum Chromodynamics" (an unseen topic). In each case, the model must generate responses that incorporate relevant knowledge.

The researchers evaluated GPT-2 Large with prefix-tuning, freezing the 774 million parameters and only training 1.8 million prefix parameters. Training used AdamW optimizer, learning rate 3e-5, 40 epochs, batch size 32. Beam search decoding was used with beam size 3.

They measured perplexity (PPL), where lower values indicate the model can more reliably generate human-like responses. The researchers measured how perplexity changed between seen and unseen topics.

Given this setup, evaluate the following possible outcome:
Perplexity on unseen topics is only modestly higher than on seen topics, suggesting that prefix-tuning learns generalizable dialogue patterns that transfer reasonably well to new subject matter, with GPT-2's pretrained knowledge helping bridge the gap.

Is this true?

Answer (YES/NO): NO